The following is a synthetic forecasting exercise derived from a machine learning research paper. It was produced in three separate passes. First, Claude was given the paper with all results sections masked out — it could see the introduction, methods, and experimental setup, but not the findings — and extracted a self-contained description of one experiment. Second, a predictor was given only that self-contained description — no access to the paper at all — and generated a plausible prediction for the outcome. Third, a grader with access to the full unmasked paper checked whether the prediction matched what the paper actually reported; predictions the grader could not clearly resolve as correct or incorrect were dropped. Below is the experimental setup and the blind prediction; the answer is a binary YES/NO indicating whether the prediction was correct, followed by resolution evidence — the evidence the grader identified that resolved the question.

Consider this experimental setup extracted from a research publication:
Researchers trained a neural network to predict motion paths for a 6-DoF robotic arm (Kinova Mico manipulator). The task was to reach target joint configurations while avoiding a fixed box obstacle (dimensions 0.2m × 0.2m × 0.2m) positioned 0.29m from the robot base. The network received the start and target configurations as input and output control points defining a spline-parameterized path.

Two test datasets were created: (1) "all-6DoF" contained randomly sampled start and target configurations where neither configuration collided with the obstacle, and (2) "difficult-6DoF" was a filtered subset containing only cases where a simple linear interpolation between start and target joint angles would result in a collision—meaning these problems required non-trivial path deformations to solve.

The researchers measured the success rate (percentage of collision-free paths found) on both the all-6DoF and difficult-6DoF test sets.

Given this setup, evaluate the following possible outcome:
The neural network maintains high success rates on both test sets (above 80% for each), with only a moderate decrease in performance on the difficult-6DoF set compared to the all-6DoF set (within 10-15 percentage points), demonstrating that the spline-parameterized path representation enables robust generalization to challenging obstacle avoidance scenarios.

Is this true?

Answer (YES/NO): NO